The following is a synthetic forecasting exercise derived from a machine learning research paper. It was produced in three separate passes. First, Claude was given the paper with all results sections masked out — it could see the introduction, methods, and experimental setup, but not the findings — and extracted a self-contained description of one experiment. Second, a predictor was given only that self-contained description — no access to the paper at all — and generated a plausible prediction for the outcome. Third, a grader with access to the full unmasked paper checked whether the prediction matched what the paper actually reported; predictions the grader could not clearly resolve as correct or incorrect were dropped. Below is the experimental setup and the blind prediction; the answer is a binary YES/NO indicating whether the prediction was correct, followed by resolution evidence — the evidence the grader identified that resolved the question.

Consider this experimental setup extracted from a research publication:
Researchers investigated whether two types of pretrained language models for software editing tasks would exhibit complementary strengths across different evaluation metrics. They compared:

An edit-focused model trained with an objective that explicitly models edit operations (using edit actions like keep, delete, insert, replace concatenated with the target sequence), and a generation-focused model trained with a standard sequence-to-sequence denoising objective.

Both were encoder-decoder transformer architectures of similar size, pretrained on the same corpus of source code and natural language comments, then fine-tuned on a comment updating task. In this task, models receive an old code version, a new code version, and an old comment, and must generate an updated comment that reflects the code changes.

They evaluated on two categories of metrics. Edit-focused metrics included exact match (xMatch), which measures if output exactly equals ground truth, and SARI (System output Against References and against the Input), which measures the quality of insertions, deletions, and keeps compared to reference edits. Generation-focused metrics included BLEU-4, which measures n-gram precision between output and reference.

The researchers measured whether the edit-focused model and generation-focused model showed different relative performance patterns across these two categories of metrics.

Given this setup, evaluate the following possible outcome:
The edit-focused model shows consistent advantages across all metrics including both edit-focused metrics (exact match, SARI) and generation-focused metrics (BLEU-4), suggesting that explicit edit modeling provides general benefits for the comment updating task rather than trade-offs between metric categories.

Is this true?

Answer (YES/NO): NO